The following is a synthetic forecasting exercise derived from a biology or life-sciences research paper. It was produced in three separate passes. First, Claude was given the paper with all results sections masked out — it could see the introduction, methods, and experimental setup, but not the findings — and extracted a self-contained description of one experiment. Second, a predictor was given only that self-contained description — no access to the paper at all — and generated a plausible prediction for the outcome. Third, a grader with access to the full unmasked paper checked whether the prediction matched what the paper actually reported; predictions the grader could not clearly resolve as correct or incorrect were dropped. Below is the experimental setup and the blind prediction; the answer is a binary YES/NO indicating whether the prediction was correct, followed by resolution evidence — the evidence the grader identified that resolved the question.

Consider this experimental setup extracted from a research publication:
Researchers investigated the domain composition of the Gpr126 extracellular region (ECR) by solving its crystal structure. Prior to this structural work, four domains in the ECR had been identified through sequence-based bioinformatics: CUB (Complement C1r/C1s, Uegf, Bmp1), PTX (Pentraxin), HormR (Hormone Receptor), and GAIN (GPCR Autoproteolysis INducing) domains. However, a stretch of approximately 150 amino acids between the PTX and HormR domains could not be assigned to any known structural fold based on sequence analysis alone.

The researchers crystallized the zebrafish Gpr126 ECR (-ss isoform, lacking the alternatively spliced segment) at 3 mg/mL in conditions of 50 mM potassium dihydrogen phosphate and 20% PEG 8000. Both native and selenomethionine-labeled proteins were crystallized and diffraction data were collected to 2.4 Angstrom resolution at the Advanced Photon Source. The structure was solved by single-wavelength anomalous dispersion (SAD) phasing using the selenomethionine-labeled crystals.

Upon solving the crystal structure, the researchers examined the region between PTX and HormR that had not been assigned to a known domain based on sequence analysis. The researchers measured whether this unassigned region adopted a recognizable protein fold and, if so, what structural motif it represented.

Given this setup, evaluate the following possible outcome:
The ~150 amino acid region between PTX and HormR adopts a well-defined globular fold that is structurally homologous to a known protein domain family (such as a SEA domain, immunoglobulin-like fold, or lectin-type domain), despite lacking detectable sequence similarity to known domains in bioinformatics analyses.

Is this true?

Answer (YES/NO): YES